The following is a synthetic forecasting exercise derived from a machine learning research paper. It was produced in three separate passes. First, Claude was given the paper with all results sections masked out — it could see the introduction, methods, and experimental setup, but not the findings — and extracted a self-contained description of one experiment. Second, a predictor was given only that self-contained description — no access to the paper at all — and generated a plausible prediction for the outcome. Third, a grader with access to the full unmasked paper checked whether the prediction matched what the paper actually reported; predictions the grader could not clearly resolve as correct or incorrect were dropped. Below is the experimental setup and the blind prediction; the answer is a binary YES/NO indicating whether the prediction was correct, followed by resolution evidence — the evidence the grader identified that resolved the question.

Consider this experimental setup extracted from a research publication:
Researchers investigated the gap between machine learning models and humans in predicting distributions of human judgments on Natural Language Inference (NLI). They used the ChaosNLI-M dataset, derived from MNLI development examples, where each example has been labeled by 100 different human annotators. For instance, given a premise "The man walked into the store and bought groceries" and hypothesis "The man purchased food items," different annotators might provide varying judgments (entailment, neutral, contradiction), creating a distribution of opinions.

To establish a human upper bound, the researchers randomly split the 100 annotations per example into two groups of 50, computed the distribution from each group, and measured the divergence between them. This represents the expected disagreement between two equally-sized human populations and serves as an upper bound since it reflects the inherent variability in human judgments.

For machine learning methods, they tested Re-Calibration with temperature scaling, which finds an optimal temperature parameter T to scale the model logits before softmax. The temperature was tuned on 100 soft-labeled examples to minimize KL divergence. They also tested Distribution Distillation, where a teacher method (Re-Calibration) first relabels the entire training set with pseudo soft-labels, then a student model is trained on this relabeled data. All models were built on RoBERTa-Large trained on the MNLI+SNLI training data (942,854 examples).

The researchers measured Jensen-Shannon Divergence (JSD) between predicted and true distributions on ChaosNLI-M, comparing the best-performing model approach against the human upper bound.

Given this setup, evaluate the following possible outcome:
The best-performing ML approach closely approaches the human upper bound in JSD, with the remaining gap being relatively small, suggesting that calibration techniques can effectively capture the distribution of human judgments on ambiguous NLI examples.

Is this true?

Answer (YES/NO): NO